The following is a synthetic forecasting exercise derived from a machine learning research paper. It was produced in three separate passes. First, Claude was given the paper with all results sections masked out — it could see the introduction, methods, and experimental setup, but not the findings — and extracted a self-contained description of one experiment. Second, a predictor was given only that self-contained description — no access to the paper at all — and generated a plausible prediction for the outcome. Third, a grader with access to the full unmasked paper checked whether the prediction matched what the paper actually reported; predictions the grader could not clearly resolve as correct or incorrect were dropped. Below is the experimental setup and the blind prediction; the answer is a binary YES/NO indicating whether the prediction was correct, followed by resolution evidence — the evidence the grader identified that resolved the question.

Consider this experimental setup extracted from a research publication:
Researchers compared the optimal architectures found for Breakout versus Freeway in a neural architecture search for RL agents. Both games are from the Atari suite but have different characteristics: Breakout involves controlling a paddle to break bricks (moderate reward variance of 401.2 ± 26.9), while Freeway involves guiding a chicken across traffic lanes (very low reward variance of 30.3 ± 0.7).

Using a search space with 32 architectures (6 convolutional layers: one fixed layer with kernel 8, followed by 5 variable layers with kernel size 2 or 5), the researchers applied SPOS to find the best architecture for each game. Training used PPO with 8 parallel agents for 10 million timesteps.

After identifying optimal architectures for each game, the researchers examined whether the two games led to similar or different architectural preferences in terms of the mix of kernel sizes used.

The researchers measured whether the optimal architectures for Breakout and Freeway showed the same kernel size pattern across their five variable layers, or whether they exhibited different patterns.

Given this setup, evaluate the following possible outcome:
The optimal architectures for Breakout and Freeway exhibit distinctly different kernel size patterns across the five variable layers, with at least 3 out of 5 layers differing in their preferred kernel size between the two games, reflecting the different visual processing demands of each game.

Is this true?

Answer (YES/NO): NO